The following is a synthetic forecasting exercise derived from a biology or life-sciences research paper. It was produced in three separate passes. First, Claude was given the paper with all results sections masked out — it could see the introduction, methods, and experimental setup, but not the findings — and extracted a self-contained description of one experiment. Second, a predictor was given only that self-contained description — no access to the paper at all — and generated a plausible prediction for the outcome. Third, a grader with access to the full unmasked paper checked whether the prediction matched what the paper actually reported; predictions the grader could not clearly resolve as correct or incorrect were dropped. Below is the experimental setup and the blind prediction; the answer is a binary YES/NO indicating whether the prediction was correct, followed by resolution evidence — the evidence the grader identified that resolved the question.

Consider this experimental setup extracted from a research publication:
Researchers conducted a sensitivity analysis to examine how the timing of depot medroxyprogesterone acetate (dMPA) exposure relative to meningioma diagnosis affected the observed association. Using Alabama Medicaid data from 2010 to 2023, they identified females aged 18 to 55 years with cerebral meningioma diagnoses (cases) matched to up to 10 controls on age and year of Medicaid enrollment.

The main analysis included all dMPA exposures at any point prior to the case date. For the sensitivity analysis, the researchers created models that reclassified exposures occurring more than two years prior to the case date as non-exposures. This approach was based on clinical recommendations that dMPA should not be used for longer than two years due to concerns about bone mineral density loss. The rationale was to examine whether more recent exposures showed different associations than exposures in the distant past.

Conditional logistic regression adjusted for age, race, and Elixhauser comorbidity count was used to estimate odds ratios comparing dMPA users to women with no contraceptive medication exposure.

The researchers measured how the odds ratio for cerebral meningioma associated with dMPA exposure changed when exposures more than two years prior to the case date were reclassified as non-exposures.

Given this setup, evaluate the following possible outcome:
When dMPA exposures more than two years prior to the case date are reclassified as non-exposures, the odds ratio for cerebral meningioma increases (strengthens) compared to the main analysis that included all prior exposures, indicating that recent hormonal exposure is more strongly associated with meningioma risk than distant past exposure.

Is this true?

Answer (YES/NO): YES